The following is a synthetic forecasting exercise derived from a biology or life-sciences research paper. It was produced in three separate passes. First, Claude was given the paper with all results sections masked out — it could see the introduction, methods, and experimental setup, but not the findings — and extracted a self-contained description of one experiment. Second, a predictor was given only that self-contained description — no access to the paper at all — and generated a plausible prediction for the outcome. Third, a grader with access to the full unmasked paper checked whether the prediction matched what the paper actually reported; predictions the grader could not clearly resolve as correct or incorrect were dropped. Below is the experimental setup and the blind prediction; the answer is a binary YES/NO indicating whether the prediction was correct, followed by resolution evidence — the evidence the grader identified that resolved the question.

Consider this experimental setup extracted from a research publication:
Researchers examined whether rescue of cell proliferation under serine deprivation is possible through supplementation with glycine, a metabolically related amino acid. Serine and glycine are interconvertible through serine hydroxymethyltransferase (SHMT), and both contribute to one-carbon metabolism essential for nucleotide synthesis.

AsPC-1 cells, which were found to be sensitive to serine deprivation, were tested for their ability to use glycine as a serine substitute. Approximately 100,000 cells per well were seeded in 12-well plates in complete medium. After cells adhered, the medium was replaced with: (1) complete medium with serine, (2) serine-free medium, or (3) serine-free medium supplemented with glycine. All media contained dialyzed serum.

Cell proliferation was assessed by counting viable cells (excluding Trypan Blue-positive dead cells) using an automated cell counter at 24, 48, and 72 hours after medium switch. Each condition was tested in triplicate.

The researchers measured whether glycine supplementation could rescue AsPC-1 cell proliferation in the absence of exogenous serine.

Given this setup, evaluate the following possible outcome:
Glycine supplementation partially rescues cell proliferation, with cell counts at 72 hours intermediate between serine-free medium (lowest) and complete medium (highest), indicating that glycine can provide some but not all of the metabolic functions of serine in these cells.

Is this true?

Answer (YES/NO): NO